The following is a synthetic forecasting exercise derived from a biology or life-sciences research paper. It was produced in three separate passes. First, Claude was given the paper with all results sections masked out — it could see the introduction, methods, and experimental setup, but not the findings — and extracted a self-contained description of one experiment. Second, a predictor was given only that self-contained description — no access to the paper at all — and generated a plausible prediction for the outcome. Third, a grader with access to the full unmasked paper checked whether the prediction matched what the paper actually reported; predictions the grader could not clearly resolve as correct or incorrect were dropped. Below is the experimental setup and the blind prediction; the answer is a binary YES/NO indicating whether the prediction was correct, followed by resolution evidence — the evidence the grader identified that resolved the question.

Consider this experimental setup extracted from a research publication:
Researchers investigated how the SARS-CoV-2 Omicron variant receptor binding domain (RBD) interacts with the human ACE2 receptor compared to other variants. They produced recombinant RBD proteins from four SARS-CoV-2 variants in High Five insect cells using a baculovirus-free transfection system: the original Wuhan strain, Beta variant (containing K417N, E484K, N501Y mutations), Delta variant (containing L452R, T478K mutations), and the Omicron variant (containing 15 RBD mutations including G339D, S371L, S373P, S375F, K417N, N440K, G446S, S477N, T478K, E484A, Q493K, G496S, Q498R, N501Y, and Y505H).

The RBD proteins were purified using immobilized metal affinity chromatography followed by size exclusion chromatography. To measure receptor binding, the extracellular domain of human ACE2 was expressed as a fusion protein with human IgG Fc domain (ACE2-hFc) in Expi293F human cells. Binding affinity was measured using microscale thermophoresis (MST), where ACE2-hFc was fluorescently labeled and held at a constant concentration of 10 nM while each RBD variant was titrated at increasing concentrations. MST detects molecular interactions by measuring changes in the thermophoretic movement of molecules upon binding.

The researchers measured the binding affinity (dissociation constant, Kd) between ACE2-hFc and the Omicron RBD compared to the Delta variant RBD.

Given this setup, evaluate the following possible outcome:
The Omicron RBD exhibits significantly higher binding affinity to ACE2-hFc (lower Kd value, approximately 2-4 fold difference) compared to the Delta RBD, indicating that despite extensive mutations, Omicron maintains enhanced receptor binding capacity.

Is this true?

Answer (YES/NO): NO